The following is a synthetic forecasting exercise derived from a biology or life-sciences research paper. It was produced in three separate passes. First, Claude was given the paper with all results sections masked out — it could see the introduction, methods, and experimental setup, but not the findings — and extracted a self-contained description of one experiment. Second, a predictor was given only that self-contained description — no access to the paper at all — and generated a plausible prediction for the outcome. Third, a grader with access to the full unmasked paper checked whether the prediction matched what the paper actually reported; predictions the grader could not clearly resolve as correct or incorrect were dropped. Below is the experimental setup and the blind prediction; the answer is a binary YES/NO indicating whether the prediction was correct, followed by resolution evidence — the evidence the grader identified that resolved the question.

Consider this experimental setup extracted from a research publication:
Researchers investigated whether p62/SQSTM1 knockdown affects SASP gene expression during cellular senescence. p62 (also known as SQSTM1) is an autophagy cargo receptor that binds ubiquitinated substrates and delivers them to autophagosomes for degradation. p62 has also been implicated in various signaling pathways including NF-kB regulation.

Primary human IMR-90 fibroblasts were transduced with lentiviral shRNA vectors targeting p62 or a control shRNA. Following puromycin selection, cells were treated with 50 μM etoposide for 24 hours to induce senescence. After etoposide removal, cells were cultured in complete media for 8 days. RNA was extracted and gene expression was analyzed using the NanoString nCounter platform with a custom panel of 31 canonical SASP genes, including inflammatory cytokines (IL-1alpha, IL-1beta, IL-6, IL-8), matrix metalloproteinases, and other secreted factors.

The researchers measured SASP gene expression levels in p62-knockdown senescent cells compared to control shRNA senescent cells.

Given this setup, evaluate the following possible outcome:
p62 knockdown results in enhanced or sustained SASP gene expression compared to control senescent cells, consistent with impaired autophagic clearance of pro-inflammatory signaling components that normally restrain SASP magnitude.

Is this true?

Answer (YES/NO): YES